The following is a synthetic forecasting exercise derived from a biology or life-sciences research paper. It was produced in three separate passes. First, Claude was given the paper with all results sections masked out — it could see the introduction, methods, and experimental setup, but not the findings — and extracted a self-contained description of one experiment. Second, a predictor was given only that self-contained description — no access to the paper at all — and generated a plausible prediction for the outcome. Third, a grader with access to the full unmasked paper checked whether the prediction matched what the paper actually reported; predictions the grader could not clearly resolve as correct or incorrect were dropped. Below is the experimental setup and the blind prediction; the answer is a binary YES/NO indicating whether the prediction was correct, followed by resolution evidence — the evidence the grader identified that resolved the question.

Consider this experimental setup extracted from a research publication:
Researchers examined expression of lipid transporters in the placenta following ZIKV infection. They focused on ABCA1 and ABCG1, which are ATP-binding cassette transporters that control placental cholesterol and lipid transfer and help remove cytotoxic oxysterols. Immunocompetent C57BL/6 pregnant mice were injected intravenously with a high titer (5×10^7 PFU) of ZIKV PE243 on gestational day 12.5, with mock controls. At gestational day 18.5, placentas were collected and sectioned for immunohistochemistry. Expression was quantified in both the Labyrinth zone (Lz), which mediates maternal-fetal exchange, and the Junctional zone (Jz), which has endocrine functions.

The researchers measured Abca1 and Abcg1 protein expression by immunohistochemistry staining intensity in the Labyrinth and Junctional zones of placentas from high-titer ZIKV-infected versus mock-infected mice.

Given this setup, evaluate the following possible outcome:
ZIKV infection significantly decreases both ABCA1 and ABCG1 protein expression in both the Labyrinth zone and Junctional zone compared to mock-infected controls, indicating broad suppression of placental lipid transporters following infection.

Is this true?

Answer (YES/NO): NO